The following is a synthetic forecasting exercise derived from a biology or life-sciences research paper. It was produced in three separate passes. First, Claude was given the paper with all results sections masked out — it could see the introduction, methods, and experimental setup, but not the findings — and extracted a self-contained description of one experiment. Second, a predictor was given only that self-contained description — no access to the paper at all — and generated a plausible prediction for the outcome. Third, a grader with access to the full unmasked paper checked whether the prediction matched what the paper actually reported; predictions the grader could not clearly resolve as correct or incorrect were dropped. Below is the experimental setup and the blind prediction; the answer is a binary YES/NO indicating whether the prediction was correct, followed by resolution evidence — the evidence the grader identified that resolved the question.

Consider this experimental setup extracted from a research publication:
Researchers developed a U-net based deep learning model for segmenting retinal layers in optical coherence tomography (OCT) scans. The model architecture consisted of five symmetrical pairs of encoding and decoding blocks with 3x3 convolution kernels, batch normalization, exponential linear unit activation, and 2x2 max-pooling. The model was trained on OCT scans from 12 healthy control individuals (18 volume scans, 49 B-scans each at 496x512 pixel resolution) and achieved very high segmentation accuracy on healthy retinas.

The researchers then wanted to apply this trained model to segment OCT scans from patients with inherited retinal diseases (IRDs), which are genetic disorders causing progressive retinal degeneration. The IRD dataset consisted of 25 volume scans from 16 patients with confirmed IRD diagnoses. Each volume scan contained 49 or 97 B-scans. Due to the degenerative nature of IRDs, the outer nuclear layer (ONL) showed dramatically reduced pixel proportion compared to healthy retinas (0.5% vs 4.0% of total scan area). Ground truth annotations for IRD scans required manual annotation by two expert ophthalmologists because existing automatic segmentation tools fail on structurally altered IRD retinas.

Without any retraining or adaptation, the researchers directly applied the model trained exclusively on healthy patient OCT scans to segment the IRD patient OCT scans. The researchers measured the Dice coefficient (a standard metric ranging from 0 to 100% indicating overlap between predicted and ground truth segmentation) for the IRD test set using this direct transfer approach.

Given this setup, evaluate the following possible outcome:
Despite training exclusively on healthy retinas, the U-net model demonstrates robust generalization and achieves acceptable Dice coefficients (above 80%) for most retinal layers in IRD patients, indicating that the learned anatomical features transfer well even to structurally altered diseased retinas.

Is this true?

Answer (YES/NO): NO